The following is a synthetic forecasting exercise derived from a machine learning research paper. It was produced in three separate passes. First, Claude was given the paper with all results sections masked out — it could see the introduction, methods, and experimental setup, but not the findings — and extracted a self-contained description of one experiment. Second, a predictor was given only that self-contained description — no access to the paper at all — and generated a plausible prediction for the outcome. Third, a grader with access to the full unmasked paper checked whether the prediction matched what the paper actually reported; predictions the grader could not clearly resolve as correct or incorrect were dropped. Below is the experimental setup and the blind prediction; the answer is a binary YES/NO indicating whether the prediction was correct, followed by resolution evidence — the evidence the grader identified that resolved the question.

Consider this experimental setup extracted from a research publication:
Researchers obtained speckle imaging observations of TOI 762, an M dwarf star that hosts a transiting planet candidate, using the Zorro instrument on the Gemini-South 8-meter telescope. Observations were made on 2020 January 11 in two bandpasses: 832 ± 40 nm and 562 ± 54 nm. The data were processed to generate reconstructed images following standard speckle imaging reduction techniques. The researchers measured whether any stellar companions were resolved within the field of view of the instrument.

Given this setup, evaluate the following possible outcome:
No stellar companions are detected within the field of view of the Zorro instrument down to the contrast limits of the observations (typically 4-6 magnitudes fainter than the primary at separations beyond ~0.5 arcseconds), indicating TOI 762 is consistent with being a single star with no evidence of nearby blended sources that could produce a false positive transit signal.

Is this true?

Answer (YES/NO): NO